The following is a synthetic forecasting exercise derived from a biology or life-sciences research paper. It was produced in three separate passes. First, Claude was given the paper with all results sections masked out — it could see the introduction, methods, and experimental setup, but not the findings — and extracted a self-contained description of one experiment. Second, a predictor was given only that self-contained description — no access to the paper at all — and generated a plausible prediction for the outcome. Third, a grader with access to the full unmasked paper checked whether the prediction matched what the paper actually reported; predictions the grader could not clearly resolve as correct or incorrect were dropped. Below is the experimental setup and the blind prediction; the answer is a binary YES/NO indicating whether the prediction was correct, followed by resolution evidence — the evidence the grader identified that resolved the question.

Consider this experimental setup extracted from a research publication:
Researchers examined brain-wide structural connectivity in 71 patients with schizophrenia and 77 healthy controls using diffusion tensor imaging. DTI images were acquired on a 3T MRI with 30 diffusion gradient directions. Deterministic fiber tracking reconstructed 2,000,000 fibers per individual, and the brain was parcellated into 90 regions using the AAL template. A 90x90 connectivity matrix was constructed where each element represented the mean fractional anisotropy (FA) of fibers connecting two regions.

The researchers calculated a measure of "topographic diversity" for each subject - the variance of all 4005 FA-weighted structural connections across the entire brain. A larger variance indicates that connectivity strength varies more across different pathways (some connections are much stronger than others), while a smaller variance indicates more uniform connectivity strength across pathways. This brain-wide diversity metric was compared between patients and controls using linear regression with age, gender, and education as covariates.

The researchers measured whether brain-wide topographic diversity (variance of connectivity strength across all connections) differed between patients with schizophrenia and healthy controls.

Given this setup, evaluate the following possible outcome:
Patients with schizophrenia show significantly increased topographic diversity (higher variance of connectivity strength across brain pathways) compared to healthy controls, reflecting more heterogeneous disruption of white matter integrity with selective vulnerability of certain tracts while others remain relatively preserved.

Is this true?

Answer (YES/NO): NO